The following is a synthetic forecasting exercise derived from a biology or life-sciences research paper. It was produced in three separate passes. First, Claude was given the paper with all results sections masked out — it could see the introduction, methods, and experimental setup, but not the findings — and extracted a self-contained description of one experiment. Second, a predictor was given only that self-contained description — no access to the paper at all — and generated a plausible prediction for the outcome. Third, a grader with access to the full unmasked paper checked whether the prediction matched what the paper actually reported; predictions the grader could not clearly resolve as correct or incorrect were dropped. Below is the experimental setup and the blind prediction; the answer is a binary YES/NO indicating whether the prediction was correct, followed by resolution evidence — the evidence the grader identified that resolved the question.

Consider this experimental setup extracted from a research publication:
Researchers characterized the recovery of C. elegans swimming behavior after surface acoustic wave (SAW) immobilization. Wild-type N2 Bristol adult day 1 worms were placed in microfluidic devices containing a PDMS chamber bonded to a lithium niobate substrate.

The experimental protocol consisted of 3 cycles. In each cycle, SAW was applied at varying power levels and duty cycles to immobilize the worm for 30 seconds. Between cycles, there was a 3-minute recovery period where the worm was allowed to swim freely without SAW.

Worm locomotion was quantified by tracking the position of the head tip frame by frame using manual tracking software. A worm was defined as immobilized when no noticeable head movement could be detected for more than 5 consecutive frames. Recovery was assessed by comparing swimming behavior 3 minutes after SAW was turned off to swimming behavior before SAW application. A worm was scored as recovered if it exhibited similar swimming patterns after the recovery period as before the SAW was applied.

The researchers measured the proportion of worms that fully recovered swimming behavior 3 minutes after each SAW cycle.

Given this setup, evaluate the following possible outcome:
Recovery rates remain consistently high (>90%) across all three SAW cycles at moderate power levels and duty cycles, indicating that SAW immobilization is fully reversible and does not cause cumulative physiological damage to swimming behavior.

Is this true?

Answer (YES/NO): NO